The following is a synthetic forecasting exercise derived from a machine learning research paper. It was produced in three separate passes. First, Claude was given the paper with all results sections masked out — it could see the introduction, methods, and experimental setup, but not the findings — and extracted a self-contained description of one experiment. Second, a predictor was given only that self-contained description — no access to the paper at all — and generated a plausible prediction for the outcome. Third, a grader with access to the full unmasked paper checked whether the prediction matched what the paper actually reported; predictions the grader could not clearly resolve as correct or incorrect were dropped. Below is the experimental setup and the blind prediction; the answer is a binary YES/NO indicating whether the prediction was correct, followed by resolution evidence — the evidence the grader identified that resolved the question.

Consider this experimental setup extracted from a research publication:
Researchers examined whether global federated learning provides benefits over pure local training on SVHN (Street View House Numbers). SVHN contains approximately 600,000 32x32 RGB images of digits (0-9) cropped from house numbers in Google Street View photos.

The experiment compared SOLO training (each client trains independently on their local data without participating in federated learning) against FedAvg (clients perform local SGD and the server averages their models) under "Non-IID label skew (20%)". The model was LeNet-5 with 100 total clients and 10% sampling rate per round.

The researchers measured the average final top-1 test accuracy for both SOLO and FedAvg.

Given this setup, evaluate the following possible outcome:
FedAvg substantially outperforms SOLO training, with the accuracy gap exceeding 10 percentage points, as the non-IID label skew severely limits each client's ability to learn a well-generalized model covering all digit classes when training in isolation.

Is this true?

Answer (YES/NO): NO